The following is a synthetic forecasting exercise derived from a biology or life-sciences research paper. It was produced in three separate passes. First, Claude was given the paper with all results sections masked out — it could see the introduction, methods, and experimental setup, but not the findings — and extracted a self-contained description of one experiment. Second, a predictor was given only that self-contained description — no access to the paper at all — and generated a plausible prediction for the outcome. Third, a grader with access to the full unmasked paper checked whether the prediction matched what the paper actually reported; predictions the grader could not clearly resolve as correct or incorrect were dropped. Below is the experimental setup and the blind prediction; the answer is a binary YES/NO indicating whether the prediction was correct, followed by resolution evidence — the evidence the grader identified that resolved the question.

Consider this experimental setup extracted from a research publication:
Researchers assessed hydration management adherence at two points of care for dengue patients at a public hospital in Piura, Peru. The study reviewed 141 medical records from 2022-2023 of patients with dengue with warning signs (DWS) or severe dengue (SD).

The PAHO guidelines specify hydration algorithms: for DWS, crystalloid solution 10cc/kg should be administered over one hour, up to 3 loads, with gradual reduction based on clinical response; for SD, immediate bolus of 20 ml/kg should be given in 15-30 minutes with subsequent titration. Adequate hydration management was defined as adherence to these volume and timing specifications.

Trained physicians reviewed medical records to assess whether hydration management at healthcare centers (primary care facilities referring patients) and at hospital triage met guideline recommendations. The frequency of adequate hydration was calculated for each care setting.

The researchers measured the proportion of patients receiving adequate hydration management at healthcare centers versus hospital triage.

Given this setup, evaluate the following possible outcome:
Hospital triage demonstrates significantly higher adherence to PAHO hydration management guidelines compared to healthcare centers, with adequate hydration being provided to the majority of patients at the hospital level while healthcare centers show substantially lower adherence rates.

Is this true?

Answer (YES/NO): NO